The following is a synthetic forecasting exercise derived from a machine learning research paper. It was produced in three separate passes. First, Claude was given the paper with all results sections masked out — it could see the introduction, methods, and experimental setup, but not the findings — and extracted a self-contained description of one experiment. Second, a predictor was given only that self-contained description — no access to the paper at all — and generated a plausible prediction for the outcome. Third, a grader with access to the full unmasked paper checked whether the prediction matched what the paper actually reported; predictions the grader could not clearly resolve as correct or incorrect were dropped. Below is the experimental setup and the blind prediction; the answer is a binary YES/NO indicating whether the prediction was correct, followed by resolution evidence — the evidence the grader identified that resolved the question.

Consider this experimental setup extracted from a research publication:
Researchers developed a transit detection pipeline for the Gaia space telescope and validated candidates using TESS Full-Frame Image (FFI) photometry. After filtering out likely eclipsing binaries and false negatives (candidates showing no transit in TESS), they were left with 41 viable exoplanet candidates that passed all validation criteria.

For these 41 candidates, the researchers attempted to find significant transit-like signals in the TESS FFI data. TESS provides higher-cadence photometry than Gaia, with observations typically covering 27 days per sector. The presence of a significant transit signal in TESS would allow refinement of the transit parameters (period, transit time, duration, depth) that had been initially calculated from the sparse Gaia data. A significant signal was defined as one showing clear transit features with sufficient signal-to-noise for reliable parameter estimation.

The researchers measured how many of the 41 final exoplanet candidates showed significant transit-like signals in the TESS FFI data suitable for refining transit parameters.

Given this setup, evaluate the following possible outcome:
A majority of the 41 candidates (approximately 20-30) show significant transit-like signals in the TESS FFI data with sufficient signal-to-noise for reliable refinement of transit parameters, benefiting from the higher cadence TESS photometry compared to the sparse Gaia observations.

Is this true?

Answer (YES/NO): YES